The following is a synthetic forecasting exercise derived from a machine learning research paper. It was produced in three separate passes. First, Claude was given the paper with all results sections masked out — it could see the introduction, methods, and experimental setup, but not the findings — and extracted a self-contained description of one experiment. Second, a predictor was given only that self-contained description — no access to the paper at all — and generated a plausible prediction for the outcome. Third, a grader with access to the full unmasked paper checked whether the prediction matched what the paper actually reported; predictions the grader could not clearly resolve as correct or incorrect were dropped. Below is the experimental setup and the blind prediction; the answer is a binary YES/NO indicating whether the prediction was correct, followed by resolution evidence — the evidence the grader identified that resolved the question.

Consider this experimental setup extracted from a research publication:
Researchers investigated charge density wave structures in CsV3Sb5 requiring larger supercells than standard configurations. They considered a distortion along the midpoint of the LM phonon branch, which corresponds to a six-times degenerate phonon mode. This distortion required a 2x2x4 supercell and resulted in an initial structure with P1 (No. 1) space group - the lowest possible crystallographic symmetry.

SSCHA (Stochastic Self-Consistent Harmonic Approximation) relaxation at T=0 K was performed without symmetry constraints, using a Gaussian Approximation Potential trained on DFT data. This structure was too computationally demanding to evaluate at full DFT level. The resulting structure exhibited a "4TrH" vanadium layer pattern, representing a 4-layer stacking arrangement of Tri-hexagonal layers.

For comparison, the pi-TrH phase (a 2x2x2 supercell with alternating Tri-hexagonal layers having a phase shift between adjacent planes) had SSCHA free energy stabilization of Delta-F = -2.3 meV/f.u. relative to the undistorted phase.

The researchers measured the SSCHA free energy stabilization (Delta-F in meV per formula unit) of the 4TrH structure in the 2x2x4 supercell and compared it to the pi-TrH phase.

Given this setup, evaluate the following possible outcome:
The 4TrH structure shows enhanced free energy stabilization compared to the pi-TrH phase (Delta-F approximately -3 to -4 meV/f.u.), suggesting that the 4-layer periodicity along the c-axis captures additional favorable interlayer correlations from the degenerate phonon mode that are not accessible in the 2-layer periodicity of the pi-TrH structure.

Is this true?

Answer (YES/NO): NO